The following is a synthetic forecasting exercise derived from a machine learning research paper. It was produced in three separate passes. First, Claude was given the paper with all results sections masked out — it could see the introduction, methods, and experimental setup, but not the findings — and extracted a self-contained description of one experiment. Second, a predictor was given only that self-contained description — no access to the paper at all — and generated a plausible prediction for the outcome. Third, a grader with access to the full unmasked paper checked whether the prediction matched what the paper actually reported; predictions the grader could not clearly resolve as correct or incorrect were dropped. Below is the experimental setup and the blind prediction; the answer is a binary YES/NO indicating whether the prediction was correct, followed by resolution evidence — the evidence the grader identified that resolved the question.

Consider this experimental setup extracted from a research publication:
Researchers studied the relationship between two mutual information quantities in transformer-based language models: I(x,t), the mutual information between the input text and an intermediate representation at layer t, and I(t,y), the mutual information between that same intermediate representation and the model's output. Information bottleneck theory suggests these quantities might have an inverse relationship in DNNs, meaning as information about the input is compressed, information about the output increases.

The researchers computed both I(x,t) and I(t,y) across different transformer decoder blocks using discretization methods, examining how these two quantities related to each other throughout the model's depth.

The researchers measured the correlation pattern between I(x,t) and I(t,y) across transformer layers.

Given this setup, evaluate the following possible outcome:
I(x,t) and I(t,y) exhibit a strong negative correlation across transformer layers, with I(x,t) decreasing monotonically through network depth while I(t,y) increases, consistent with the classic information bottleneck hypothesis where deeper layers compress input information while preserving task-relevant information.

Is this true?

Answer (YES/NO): NO